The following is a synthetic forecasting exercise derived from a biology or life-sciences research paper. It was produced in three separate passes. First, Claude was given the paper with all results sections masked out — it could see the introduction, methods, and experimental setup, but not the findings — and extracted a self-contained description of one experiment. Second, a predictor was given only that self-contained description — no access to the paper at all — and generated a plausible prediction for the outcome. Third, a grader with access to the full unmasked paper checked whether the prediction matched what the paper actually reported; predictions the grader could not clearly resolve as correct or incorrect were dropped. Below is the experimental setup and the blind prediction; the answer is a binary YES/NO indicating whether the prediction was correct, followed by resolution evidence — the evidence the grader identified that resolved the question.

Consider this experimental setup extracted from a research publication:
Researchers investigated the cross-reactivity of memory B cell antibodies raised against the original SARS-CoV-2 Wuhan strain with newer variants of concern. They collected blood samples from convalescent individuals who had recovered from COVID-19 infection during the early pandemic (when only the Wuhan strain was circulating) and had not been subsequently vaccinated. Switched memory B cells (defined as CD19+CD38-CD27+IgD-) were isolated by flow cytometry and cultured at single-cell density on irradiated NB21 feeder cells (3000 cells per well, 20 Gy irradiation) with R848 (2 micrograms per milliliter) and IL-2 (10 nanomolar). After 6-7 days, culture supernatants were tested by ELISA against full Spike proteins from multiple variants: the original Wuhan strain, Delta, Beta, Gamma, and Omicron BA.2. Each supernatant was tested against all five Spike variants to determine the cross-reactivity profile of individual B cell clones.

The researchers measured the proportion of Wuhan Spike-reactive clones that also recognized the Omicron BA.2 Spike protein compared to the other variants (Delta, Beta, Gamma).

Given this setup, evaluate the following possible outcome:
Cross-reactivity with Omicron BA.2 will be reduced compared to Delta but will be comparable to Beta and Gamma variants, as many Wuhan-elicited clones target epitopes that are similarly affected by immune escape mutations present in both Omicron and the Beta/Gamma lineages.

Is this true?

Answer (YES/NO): NO